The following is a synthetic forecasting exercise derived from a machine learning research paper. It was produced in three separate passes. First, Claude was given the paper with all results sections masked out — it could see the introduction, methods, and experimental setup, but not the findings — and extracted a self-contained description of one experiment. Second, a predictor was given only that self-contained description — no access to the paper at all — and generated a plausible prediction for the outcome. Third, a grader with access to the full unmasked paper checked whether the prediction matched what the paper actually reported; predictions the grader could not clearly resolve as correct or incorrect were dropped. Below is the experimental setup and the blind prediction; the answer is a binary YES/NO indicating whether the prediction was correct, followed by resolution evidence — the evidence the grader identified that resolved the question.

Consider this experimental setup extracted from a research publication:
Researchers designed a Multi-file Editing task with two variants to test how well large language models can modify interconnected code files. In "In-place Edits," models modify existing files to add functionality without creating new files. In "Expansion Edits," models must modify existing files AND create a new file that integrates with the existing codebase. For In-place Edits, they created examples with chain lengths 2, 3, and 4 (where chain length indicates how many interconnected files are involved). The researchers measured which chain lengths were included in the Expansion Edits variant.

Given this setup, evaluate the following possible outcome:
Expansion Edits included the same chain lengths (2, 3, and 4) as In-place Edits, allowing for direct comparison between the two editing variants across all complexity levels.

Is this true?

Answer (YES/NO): NO